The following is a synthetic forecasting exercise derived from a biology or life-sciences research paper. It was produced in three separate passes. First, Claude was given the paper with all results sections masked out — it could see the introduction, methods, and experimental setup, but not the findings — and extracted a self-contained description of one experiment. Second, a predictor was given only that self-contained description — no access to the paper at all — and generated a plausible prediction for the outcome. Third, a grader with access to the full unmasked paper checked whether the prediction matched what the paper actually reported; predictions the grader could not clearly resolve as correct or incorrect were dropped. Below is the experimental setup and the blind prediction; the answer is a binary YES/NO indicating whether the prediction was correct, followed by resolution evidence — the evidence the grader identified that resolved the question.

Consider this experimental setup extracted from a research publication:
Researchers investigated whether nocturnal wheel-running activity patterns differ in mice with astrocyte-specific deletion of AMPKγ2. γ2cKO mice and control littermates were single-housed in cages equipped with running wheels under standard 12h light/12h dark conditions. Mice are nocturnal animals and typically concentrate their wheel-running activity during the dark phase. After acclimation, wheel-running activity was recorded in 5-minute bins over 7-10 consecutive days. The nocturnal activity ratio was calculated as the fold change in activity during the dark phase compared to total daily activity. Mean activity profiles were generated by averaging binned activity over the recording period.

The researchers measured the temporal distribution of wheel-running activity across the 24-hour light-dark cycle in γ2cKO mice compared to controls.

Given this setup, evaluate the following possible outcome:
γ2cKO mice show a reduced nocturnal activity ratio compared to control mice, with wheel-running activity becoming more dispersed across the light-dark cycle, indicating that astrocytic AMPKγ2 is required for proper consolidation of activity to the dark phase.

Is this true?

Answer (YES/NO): YES